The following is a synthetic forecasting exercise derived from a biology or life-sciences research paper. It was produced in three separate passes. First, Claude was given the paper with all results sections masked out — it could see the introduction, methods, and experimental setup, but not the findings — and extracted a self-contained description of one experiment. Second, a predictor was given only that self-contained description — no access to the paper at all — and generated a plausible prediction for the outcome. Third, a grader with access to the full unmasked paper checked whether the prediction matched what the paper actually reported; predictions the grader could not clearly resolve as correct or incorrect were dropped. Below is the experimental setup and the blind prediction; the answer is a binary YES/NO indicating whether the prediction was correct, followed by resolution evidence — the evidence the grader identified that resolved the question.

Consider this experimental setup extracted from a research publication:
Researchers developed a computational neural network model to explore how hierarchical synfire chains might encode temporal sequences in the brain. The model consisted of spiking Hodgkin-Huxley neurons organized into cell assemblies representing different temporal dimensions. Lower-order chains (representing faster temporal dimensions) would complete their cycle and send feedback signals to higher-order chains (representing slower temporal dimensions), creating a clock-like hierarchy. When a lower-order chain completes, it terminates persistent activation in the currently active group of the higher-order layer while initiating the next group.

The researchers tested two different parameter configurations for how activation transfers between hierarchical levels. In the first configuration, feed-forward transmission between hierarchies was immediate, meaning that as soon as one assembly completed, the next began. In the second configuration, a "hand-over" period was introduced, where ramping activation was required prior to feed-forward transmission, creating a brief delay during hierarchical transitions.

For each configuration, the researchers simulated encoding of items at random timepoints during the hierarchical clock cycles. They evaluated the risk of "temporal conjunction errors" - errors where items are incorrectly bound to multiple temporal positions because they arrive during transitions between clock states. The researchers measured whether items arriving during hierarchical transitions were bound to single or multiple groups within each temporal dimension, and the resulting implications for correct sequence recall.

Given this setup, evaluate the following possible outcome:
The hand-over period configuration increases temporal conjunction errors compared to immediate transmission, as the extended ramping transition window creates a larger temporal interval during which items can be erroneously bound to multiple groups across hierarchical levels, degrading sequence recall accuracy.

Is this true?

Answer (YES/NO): NO